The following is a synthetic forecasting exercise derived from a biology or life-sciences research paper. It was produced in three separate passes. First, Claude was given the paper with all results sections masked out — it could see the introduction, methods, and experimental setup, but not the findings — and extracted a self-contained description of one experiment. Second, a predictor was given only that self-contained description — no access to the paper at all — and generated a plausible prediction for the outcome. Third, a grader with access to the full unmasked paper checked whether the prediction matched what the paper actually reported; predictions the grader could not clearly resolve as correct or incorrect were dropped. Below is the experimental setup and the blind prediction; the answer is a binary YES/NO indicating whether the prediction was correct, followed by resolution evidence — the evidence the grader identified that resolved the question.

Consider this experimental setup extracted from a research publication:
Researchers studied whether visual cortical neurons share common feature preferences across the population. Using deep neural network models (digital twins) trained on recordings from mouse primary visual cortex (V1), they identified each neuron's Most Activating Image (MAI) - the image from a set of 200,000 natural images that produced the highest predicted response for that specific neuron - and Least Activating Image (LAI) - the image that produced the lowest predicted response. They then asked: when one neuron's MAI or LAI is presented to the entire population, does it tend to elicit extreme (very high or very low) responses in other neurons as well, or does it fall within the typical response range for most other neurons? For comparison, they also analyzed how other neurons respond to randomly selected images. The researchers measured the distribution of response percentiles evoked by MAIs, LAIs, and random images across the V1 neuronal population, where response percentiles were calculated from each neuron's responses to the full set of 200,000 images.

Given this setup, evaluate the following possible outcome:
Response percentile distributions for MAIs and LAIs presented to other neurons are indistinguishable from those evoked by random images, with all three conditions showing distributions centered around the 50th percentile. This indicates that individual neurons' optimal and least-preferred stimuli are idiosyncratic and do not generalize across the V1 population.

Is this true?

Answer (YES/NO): NO